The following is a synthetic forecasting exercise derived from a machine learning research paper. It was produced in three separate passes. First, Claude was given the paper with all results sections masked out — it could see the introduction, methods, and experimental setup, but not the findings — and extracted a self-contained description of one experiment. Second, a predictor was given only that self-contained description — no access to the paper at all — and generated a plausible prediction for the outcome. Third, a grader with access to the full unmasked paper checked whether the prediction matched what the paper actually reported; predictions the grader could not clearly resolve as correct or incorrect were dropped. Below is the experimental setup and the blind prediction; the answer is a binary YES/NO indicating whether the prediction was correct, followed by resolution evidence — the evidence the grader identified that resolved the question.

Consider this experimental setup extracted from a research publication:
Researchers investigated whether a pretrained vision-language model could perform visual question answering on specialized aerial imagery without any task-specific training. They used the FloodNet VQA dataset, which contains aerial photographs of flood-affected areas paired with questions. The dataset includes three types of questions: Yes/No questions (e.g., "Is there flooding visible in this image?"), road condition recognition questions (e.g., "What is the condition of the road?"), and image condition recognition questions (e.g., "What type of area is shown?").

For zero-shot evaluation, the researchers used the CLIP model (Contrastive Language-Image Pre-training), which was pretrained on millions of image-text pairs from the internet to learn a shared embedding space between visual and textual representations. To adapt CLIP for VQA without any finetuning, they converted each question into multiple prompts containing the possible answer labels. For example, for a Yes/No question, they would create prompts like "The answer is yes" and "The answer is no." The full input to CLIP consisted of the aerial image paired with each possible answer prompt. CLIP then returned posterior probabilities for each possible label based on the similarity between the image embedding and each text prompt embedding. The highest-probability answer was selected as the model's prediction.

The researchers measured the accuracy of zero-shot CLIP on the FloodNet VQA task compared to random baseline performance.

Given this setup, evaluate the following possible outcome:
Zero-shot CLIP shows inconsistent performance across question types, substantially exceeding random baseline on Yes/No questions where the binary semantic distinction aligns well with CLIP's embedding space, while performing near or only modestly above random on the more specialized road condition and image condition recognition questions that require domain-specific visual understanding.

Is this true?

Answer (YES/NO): NO